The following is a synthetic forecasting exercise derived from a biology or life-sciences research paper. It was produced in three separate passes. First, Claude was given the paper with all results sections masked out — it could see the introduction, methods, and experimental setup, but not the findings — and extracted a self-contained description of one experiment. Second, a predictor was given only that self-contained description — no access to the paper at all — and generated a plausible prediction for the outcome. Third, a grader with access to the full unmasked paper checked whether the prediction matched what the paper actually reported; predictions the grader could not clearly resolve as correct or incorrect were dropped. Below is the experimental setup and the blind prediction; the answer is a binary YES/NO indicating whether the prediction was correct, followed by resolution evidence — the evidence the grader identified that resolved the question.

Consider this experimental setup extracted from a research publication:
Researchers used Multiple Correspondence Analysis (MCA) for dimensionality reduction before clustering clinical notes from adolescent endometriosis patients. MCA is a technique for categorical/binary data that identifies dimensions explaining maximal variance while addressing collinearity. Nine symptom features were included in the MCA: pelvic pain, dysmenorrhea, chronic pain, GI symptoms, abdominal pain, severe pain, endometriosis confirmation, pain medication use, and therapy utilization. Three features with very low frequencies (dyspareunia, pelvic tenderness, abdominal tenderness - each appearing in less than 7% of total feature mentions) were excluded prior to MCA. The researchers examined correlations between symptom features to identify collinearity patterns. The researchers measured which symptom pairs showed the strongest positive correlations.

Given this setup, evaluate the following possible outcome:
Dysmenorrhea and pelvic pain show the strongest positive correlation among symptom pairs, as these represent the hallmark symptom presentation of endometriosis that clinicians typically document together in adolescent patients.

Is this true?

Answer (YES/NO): NO